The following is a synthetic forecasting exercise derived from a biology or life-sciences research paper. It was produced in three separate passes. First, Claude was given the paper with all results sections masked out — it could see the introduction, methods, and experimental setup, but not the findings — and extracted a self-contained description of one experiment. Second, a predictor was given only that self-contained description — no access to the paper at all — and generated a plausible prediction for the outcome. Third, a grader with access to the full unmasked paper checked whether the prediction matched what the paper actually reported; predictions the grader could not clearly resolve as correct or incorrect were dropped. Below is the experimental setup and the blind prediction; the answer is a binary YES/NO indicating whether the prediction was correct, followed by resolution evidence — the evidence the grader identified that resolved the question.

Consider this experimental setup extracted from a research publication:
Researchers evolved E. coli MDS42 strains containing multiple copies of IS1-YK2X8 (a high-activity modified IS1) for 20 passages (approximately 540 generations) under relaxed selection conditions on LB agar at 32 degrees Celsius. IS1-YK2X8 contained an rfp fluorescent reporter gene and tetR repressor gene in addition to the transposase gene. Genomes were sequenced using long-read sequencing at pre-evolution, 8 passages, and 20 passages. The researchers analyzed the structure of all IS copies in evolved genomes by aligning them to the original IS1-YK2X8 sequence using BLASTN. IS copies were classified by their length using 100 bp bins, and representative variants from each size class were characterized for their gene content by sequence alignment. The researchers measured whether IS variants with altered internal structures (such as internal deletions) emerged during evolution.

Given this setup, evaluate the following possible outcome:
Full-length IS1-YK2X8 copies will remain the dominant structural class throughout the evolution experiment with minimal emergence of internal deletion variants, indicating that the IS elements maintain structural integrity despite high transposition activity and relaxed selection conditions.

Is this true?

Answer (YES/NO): NO